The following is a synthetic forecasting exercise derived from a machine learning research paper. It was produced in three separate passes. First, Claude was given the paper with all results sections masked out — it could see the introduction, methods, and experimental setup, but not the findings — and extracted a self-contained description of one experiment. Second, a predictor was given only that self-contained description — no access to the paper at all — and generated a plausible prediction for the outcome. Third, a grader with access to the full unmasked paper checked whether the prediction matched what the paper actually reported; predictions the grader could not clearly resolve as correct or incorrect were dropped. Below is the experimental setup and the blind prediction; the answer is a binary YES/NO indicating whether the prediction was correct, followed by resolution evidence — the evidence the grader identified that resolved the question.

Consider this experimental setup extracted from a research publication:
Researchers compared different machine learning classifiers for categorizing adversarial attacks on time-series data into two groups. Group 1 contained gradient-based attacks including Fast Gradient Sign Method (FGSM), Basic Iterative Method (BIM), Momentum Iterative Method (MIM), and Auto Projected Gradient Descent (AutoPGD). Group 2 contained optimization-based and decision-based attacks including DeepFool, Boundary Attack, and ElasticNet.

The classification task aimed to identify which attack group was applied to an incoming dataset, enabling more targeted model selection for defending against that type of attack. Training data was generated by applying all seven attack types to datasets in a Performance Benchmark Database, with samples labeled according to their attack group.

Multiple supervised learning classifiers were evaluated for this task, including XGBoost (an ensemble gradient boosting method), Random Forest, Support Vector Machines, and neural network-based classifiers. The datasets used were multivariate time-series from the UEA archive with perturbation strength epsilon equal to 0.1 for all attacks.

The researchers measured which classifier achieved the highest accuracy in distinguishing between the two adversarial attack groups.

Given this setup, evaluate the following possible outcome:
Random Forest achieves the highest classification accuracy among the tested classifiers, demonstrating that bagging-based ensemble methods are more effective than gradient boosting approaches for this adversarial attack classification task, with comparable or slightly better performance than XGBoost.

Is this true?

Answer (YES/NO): NO